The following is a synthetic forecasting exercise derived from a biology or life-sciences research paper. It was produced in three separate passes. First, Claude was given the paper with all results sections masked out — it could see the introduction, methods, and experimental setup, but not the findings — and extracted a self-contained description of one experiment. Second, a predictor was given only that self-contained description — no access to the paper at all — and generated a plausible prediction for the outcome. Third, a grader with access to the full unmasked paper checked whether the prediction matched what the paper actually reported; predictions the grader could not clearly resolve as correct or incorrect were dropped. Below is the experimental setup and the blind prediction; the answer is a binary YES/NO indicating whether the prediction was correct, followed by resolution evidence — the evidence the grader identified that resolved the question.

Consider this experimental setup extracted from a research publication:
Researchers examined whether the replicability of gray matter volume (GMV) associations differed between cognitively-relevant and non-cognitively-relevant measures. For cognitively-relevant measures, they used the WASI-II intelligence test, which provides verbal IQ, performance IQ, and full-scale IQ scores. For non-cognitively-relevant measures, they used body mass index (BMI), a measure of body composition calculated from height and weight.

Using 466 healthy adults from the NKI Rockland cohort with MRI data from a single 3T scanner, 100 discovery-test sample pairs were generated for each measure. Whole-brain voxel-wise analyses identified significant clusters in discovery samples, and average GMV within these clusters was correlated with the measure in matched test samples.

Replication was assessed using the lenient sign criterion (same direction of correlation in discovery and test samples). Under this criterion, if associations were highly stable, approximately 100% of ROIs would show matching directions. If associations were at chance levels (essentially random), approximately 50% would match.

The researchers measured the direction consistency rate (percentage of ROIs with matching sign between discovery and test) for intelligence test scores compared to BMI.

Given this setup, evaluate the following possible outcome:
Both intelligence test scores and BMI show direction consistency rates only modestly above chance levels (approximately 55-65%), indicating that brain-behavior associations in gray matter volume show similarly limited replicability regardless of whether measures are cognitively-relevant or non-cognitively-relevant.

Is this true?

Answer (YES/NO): NO